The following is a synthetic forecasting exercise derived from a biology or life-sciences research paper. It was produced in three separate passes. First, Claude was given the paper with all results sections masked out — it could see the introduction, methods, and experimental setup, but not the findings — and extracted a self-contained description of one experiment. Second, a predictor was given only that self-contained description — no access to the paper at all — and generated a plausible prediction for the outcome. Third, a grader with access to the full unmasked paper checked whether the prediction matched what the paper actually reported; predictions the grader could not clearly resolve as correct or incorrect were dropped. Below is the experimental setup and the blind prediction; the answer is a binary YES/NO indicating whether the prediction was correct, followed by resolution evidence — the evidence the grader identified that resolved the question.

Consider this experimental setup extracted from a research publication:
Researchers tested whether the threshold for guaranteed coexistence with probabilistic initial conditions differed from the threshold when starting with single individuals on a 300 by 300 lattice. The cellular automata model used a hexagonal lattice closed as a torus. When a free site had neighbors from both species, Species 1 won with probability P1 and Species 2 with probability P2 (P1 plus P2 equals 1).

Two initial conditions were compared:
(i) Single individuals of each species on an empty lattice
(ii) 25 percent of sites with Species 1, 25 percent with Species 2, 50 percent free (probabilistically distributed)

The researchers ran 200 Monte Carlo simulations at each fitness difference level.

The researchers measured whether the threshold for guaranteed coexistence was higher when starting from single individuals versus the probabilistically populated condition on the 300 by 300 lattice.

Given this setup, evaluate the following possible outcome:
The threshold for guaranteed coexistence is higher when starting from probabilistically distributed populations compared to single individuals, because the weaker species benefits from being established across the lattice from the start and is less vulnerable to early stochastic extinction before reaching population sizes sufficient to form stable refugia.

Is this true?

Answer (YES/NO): NO